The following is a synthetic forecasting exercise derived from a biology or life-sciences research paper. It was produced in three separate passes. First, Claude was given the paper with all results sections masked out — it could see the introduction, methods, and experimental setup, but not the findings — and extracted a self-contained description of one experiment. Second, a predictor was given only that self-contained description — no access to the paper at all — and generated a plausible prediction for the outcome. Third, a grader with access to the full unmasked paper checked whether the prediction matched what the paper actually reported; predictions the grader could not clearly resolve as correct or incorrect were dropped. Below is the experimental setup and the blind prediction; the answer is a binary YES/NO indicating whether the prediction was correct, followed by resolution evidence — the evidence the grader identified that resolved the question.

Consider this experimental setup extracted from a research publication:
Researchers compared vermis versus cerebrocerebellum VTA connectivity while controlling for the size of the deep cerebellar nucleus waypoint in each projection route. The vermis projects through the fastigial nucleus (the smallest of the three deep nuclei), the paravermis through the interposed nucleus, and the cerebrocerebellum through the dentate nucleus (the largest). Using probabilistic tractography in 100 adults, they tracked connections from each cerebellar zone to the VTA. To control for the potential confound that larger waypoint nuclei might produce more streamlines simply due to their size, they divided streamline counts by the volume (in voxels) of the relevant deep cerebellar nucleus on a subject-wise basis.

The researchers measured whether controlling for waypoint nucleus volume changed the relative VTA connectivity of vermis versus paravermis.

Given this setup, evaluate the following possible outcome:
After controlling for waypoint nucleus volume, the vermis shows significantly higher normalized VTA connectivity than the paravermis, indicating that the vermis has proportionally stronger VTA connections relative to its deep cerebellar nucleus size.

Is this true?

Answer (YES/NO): YES